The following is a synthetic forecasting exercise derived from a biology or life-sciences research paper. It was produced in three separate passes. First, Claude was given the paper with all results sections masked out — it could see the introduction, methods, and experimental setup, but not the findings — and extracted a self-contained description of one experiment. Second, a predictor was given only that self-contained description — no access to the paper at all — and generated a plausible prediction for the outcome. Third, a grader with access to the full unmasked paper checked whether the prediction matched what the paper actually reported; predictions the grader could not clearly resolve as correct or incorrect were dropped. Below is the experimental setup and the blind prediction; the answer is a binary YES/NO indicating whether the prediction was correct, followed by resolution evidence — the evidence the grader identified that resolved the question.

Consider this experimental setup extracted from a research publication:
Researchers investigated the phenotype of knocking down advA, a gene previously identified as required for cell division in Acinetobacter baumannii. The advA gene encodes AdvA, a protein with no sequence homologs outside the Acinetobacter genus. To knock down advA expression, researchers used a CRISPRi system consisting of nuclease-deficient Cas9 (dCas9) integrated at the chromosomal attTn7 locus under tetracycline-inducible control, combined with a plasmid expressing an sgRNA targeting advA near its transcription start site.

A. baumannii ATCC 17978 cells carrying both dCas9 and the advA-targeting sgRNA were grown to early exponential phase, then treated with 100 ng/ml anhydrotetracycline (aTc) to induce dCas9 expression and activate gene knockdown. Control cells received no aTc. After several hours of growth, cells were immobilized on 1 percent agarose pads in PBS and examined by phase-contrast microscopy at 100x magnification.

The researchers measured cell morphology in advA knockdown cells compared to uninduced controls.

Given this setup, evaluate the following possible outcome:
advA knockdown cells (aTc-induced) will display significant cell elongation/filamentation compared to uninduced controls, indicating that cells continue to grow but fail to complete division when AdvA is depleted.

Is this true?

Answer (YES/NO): YES